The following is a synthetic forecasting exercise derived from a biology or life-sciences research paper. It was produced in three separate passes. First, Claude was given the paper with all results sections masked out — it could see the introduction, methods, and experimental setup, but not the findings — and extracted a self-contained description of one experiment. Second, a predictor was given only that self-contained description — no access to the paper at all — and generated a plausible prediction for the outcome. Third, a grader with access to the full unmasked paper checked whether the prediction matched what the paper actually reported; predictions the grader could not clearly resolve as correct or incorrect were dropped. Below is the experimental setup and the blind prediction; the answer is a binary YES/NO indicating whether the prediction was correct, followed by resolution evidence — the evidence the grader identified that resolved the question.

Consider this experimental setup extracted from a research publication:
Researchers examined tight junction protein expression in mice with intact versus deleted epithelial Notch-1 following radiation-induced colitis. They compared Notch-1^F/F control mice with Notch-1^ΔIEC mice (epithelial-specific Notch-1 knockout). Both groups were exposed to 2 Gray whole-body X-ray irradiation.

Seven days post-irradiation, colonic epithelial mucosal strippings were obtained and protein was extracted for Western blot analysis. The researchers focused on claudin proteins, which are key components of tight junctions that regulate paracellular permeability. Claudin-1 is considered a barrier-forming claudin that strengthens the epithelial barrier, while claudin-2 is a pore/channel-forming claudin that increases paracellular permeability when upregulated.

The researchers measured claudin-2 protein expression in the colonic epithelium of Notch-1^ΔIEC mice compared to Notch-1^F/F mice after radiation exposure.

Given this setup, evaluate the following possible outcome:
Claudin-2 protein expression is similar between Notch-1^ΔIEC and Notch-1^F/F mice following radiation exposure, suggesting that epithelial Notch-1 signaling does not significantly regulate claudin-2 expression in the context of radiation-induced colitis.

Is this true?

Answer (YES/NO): NO